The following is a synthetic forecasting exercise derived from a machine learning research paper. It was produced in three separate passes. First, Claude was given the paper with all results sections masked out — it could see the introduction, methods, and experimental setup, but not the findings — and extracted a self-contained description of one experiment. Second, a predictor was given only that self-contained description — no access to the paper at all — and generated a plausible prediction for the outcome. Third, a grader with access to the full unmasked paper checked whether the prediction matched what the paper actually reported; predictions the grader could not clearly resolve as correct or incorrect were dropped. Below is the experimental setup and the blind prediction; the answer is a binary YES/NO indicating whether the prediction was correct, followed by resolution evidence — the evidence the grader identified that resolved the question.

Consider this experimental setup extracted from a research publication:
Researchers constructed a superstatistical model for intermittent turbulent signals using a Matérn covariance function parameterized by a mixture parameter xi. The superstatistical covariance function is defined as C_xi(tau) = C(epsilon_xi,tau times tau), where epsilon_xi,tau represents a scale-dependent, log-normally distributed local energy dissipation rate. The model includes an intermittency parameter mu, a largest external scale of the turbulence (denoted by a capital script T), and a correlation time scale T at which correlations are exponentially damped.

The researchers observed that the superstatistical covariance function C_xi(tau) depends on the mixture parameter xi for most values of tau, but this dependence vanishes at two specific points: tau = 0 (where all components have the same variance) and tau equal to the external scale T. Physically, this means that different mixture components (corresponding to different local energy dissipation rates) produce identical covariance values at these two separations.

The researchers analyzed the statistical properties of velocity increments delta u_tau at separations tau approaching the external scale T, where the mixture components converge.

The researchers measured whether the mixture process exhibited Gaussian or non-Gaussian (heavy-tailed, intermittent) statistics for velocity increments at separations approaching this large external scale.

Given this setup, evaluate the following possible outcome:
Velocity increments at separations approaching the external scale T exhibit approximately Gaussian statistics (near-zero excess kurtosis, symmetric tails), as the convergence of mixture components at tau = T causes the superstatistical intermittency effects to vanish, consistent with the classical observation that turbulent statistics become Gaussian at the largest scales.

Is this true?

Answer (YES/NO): YES